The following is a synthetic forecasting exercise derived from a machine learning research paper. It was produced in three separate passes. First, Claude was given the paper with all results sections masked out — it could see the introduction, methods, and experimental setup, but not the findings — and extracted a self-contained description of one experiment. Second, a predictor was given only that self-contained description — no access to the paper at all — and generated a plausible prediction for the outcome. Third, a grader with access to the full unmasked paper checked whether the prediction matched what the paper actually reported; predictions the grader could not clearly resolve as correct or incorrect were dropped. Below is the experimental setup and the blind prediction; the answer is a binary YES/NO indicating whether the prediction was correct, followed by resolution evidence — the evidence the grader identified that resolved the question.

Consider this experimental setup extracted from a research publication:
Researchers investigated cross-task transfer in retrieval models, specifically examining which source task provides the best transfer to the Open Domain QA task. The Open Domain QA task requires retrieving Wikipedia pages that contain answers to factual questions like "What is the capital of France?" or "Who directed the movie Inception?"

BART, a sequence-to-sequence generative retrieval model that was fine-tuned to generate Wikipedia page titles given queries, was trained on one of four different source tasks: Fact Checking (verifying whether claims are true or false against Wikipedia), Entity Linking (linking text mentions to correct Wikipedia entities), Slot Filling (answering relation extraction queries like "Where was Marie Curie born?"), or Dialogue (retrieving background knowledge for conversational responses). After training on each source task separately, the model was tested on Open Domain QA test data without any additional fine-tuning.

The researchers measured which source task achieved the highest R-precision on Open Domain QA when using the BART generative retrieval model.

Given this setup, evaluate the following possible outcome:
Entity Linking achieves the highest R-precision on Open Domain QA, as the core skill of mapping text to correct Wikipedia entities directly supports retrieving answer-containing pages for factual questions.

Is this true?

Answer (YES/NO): NO